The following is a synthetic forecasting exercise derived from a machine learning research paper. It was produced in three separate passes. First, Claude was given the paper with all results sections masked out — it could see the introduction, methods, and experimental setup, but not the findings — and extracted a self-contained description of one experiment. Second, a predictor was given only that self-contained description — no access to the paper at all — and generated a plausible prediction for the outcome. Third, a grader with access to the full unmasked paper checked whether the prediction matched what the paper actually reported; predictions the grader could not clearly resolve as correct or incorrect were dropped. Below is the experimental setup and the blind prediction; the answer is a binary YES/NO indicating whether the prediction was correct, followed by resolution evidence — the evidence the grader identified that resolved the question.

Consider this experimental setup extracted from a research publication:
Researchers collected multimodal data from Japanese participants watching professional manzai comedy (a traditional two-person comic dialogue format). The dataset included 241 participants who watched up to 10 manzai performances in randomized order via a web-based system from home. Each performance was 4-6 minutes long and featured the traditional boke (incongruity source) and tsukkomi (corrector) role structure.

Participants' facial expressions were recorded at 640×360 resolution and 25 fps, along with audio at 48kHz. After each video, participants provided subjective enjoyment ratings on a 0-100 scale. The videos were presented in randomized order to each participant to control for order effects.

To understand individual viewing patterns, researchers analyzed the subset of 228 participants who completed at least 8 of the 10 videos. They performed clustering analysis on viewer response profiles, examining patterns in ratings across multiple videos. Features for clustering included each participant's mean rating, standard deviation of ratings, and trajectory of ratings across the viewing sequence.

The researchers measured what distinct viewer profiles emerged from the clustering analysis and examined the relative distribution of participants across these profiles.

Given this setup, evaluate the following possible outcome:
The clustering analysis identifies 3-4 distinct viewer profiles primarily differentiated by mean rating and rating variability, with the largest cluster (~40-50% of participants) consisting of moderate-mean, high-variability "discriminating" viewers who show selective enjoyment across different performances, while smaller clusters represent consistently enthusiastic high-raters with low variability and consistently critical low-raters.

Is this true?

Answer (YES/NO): NO